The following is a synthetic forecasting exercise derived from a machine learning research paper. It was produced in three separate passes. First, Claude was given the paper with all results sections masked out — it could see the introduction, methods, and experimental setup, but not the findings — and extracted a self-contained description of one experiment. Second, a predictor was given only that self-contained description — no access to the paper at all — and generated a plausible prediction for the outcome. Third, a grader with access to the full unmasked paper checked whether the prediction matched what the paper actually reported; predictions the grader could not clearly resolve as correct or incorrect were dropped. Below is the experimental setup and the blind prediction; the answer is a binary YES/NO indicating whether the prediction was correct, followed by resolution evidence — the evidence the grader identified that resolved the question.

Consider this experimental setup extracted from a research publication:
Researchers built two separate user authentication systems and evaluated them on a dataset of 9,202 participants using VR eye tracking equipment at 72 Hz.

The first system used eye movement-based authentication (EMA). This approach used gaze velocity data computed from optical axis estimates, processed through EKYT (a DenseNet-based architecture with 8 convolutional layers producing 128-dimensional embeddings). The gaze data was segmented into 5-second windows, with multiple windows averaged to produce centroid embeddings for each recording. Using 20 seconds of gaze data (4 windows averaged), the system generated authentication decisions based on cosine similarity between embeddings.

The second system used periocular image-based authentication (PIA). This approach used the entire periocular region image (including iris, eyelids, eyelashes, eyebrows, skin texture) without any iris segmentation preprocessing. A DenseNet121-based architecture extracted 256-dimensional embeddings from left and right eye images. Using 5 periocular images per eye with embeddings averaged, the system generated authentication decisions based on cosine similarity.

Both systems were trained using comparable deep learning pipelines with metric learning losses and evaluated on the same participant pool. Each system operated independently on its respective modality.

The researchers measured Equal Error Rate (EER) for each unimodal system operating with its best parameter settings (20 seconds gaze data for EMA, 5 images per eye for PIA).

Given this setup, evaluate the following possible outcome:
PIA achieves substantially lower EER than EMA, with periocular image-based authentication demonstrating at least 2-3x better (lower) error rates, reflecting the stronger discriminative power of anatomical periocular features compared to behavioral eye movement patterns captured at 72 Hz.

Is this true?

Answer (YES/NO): YES